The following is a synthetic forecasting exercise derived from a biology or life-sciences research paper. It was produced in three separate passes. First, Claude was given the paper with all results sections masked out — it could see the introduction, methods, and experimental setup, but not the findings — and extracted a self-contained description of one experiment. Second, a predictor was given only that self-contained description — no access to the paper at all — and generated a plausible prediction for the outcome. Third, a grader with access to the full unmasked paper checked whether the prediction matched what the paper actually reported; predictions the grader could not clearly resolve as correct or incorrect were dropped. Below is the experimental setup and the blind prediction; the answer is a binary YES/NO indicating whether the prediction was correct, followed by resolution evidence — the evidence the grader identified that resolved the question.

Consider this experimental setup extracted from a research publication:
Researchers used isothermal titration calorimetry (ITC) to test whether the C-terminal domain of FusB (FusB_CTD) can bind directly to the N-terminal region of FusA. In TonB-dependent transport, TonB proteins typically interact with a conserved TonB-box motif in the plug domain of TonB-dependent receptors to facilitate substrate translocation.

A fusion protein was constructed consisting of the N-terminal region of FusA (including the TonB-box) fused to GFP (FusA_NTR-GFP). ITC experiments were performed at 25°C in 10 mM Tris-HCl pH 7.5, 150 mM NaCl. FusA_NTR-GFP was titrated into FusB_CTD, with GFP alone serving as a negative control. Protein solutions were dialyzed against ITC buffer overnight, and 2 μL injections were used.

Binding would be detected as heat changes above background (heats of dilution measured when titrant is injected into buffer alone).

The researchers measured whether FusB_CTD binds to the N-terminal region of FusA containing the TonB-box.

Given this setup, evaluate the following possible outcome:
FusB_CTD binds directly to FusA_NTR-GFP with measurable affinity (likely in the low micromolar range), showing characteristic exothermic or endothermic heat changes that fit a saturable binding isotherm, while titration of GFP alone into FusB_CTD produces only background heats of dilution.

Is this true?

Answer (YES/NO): NO